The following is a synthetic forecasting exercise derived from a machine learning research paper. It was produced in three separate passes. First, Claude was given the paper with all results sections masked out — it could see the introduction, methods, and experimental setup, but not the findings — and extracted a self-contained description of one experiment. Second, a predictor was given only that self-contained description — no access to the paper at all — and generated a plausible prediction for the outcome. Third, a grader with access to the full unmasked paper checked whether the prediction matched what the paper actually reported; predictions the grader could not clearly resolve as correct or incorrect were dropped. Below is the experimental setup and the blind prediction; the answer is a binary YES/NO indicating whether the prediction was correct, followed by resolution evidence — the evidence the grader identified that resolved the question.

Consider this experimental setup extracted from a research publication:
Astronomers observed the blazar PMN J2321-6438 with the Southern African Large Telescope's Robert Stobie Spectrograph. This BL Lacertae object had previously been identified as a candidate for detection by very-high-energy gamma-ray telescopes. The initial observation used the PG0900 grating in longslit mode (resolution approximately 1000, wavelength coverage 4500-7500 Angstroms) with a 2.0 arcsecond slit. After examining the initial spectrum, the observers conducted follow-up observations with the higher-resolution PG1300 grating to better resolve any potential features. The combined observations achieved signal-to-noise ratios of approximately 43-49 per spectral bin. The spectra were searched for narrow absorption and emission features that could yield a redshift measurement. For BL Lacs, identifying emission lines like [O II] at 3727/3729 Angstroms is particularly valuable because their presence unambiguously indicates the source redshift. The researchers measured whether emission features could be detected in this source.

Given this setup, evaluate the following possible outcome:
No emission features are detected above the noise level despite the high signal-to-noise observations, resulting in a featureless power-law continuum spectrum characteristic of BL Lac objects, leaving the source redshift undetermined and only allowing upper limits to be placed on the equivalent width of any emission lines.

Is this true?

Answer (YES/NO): NO